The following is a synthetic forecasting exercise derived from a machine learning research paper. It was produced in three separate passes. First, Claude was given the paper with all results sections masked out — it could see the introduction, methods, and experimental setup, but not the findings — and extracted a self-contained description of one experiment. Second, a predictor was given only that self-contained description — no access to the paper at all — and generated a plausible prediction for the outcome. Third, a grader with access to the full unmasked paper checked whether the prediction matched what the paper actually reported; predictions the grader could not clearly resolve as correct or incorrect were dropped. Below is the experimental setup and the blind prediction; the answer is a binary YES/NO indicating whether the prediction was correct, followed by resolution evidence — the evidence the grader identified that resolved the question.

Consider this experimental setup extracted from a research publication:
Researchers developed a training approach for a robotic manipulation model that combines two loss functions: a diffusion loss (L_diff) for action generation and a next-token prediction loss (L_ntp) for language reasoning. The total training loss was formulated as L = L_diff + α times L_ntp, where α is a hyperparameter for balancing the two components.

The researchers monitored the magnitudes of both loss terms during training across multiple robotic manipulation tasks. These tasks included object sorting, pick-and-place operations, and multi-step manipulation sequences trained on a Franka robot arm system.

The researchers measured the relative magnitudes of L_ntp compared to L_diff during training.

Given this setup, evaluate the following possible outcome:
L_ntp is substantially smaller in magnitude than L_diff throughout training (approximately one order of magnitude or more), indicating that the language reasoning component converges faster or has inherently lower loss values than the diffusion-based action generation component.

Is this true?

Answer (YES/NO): YES